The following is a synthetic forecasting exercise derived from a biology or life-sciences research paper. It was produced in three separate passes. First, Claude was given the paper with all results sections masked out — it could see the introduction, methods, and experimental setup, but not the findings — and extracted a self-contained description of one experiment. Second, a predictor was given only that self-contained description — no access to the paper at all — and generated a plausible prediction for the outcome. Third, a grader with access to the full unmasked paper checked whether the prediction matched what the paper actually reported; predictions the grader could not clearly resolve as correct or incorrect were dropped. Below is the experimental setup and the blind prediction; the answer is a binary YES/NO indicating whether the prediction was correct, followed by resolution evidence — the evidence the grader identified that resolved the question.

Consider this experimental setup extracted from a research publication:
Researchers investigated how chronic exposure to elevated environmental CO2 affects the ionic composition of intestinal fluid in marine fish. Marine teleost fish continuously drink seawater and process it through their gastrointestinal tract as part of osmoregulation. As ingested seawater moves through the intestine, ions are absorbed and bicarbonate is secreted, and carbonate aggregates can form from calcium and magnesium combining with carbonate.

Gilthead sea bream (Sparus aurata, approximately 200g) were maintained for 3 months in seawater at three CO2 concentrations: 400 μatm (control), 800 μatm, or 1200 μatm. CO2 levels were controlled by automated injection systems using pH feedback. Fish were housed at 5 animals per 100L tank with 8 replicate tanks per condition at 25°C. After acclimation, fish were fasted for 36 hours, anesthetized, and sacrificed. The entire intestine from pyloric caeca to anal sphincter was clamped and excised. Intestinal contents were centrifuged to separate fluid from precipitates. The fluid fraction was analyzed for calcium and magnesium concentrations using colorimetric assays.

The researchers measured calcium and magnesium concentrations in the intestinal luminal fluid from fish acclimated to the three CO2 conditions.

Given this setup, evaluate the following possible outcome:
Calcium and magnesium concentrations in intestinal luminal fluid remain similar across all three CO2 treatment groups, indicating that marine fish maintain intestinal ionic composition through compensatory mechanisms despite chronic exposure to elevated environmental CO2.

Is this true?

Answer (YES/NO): NO